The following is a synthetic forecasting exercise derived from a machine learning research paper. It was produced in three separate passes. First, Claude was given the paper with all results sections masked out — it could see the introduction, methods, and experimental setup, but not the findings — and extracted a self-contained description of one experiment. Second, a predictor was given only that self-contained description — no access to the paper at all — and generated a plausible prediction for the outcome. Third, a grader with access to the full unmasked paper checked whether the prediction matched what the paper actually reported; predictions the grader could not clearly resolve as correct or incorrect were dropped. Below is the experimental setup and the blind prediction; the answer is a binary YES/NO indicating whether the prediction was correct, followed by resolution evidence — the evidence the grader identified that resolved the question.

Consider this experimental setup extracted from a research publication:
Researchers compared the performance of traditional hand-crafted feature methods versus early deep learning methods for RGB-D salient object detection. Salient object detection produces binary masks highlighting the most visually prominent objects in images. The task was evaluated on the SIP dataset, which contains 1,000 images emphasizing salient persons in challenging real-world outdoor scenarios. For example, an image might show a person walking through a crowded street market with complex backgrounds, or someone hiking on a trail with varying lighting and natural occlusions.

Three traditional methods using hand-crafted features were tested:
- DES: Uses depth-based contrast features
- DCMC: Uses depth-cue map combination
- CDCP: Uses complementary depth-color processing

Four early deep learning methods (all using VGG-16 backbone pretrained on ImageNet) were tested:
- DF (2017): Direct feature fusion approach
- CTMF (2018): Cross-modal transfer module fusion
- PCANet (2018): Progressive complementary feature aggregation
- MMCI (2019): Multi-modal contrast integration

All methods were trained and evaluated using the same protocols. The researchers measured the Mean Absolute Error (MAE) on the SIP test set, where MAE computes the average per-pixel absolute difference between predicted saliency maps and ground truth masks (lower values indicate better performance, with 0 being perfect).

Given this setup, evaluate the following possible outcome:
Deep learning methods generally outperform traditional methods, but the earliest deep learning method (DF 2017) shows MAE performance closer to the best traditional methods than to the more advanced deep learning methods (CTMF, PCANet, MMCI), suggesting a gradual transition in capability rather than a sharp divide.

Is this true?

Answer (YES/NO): YES